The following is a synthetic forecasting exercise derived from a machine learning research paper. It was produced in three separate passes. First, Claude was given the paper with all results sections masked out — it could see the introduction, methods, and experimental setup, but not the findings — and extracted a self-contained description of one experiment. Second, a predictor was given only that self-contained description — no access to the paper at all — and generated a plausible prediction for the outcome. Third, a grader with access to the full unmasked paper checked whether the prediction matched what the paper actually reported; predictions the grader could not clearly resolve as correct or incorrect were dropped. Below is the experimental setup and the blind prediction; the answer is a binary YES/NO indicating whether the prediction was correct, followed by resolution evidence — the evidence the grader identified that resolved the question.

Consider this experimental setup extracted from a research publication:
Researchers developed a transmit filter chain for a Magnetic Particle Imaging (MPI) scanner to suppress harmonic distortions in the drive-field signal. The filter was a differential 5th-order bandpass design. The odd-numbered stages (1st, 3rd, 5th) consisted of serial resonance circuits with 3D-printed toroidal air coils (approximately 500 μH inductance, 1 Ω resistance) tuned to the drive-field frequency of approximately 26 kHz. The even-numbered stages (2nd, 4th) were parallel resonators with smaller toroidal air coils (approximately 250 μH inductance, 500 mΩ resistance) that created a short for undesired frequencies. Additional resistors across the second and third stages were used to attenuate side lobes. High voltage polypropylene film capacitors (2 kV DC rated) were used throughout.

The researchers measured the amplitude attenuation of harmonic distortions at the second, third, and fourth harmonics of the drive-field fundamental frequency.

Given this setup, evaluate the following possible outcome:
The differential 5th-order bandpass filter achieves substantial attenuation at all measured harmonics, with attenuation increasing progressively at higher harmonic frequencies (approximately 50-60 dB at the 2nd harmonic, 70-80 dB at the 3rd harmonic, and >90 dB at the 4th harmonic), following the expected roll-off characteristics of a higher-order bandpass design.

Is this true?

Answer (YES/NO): NO